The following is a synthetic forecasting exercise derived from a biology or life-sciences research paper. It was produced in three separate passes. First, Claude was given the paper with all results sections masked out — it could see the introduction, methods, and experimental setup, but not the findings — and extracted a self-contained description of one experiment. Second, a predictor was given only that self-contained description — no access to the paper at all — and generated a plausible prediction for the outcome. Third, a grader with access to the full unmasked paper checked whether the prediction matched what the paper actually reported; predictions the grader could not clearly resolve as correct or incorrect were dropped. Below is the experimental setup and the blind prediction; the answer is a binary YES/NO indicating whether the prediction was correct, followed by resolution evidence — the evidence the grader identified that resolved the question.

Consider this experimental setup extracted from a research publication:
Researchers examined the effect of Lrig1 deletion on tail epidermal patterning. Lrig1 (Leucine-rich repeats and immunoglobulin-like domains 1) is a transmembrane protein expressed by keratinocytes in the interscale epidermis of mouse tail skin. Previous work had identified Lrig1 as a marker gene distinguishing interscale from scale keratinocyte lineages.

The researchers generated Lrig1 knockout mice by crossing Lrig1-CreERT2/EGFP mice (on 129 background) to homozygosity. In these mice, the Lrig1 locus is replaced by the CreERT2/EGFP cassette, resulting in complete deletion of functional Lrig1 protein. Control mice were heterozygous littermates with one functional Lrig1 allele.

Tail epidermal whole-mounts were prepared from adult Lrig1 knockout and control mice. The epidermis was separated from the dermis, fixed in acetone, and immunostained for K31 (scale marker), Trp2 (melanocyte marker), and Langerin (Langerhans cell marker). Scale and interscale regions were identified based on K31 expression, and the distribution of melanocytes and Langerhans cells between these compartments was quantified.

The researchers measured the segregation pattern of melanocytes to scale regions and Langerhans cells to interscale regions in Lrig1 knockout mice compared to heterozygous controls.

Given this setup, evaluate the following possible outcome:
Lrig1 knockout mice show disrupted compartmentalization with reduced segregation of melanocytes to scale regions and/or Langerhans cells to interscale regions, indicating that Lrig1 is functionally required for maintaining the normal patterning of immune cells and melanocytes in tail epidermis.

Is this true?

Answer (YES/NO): NO